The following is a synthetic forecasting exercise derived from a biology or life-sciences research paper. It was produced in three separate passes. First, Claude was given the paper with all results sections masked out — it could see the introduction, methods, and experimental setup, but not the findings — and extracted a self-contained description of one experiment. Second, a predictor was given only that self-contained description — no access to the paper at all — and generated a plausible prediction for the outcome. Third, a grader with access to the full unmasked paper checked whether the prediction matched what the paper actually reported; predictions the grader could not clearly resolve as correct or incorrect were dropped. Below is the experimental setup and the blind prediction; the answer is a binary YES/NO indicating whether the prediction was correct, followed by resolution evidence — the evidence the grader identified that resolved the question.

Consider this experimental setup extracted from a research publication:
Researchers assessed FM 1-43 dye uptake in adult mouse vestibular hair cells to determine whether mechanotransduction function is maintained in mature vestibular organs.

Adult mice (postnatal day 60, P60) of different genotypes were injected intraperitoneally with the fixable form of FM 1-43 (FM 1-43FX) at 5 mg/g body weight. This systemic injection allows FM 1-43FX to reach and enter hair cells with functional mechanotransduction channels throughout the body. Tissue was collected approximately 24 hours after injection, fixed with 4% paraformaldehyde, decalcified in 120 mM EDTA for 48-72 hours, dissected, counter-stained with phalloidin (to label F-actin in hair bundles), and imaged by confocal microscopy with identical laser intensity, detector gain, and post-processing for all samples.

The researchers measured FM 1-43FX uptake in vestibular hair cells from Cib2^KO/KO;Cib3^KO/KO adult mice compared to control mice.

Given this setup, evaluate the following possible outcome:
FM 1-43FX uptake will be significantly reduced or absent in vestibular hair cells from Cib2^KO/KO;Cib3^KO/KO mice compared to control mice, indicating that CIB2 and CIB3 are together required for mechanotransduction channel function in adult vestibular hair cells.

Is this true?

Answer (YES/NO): YES